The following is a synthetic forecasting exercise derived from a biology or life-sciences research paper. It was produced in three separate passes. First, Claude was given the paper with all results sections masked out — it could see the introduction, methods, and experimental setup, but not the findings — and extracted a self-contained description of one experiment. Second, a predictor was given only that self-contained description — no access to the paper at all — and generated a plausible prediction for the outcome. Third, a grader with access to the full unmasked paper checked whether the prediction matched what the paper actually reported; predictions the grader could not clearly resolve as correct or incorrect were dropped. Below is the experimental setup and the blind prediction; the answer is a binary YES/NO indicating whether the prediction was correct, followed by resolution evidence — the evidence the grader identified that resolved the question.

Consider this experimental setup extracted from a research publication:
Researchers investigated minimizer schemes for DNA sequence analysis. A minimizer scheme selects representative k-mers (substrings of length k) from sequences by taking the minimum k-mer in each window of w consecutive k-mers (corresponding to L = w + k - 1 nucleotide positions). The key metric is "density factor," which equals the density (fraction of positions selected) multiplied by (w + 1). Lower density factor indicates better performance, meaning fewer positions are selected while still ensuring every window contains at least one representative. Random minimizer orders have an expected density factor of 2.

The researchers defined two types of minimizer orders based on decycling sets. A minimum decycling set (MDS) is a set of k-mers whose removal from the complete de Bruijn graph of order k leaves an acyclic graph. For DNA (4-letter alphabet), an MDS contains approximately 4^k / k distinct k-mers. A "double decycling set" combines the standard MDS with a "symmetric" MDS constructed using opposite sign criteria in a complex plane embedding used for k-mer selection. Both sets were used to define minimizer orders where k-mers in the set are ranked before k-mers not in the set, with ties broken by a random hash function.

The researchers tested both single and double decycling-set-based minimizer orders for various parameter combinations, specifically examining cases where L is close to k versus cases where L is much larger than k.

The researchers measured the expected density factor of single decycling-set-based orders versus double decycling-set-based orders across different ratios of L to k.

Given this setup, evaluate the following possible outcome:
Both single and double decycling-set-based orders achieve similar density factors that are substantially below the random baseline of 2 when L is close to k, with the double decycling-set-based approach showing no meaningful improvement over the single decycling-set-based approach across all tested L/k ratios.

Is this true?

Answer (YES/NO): NO